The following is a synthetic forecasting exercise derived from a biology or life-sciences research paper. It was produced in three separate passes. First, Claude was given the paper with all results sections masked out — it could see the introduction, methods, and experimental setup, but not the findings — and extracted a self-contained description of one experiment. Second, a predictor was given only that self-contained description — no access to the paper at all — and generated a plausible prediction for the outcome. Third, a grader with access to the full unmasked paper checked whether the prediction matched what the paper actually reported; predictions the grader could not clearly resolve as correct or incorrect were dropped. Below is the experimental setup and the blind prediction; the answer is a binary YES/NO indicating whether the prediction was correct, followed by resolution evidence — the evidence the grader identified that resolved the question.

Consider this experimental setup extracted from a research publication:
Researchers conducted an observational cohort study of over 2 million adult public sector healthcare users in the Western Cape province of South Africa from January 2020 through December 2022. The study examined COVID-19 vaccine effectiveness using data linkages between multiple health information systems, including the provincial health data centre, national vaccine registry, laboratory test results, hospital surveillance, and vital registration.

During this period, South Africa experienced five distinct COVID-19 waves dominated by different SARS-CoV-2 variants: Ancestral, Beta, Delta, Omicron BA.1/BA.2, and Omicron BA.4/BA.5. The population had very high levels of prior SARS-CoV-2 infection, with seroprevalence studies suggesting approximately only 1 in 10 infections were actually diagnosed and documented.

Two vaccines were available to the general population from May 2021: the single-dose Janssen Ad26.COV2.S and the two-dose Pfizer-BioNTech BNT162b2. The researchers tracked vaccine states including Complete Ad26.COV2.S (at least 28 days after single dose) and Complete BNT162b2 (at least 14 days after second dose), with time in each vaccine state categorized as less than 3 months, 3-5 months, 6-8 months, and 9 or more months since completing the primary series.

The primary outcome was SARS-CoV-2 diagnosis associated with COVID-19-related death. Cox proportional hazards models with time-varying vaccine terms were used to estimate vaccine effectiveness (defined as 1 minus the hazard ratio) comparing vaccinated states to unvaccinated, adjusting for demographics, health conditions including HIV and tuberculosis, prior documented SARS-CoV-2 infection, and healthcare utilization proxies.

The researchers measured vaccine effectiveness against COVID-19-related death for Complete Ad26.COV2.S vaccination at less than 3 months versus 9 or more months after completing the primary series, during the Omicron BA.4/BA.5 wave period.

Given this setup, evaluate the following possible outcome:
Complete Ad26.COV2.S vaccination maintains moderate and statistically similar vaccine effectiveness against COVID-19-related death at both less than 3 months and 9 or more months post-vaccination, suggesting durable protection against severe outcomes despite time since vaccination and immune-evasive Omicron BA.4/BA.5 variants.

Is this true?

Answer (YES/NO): NO